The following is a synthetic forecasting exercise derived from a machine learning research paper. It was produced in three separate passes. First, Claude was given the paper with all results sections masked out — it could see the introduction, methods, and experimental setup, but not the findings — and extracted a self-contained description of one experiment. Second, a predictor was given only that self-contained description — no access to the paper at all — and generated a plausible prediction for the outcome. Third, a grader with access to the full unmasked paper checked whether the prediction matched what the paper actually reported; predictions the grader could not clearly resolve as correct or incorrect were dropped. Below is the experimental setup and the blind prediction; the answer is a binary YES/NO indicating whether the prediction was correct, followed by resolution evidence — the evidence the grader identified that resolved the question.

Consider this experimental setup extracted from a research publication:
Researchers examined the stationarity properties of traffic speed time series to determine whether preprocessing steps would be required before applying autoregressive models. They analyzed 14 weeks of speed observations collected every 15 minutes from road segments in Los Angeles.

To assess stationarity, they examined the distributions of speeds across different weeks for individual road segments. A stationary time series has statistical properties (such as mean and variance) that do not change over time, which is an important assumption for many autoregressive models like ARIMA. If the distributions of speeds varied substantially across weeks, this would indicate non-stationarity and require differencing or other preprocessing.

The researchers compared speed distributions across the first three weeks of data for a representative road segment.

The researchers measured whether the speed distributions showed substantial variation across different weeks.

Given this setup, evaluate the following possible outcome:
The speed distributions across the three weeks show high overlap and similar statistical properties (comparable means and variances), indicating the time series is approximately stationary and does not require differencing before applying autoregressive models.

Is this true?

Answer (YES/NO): YES